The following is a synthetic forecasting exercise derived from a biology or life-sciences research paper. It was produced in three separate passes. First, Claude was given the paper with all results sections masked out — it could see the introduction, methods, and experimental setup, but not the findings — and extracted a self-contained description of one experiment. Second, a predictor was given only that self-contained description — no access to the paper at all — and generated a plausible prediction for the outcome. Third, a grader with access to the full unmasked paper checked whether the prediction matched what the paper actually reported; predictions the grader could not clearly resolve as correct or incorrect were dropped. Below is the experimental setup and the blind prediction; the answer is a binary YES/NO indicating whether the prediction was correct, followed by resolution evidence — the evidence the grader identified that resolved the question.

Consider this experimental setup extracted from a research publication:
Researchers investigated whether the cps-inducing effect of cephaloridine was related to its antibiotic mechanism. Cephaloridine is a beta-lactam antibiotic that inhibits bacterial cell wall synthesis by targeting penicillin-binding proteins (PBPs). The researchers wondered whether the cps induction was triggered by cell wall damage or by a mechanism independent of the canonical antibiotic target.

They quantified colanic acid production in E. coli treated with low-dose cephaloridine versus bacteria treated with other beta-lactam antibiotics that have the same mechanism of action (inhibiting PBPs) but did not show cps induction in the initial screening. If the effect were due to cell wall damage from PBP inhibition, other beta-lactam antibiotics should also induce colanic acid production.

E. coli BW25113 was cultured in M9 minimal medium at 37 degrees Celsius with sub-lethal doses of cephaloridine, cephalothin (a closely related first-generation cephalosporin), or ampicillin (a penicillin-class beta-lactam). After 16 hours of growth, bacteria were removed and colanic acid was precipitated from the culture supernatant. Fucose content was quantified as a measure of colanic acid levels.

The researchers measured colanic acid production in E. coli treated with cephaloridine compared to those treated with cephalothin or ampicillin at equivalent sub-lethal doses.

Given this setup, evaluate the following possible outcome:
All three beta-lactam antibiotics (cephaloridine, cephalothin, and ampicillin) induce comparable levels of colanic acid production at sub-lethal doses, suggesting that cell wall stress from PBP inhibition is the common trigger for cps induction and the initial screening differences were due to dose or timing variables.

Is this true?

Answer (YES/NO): NO